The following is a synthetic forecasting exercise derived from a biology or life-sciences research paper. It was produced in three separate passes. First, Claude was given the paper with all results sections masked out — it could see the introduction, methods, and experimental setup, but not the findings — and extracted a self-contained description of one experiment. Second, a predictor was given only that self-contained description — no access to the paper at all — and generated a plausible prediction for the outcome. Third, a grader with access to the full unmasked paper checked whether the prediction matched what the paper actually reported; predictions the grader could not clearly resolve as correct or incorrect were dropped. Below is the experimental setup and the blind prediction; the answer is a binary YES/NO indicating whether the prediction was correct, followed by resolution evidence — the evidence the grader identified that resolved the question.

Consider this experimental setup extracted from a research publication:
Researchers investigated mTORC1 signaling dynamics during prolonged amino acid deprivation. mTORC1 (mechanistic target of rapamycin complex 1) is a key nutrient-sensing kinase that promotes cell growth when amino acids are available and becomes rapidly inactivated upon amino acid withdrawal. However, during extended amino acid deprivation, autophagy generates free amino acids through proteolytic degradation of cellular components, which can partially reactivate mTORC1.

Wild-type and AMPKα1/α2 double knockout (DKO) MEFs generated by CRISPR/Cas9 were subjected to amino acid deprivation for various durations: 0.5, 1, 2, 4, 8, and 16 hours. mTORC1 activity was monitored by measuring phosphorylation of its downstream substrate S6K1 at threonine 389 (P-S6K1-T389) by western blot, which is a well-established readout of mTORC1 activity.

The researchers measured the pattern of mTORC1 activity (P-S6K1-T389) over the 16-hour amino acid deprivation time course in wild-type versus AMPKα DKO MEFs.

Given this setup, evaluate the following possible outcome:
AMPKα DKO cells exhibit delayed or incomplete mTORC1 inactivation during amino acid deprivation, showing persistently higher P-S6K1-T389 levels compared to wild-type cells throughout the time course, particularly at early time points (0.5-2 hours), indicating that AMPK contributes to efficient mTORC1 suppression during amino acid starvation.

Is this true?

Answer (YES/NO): NO